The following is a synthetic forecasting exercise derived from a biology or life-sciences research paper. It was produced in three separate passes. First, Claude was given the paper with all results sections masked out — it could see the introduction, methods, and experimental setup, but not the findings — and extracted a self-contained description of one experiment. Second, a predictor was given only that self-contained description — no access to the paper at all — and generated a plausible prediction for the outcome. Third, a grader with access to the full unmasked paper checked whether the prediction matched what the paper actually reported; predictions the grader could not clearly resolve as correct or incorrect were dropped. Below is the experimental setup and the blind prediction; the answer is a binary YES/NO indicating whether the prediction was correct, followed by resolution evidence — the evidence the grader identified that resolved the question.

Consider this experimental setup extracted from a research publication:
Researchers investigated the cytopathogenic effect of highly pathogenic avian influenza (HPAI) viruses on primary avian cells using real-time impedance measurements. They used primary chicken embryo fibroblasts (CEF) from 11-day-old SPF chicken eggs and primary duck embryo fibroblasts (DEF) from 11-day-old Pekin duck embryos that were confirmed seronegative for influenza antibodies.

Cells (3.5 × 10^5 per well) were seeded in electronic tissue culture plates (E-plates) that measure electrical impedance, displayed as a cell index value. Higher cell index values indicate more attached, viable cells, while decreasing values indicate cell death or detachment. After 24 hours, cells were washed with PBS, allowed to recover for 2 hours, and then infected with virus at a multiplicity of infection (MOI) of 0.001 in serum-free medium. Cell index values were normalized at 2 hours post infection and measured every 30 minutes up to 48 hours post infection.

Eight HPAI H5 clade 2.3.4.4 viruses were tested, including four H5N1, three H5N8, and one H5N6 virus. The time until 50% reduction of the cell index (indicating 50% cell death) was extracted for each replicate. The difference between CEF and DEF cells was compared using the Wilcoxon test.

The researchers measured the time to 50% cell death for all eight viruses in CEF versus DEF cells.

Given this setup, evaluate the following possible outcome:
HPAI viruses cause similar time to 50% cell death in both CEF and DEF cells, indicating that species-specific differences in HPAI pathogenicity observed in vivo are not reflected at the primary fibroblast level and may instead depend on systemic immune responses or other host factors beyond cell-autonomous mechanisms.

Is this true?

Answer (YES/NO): NO